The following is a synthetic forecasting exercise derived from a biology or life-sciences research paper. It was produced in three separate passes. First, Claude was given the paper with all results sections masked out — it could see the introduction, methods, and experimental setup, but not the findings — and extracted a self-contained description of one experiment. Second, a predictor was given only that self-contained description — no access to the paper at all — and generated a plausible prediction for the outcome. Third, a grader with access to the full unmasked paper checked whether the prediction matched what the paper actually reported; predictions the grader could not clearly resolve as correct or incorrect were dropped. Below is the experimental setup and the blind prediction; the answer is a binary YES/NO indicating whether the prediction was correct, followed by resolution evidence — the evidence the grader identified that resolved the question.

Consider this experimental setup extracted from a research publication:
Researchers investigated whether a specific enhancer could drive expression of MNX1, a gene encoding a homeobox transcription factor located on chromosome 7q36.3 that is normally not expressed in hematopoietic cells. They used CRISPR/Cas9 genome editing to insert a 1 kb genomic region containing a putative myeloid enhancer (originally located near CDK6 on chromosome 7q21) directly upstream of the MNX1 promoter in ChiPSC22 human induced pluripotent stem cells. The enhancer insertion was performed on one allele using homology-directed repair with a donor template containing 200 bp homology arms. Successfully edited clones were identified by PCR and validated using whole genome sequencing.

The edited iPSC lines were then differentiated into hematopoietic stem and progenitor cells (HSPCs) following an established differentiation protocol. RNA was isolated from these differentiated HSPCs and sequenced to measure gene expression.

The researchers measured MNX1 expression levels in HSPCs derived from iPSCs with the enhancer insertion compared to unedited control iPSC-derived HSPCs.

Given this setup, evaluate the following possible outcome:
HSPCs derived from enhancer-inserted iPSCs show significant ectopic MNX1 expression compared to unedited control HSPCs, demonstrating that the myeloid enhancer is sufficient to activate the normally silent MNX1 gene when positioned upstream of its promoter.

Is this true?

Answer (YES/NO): NO